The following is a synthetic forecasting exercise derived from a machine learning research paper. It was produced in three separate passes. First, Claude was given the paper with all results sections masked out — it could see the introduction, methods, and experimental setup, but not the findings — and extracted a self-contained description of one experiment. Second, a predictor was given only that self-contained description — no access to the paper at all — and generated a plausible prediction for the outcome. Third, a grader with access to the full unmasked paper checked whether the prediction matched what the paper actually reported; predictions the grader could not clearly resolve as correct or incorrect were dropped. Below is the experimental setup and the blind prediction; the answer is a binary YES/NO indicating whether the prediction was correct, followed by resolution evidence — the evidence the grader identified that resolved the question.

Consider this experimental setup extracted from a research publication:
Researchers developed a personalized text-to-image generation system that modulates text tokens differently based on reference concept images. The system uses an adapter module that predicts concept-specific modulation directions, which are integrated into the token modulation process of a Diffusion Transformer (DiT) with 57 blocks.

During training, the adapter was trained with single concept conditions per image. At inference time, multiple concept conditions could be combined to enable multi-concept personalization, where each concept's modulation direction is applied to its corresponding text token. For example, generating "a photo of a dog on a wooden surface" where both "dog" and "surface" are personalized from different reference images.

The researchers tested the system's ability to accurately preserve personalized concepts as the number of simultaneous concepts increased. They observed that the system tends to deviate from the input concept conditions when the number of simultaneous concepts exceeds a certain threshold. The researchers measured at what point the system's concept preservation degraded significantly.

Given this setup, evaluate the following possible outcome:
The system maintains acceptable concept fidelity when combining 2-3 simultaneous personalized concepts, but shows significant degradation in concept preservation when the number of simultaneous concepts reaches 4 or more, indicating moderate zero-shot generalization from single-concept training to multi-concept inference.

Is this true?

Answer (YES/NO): YES